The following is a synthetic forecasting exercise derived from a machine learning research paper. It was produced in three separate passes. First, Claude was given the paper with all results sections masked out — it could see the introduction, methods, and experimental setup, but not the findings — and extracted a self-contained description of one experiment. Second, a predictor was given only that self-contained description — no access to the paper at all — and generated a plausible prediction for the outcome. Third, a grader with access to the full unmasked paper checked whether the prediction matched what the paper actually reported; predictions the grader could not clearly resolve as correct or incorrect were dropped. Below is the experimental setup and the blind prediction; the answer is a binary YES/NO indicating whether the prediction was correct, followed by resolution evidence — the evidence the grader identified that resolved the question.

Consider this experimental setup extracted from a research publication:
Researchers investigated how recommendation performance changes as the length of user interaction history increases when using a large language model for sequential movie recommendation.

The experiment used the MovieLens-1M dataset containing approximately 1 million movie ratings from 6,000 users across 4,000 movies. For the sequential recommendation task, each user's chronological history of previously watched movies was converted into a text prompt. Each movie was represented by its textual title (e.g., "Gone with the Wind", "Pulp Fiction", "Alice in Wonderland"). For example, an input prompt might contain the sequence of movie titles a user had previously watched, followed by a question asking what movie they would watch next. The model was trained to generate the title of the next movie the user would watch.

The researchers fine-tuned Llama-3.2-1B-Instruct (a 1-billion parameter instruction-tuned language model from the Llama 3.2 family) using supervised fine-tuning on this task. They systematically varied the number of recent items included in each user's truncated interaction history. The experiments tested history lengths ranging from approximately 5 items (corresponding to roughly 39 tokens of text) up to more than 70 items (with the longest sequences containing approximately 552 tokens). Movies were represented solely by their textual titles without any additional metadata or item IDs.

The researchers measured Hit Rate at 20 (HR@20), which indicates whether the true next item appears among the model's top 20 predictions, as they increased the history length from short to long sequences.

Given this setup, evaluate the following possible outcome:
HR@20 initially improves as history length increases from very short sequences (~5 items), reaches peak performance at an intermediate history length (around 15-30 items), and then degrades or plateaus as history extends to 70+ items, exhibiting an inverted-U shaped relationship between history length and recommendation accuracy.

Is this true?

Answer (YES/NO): NO